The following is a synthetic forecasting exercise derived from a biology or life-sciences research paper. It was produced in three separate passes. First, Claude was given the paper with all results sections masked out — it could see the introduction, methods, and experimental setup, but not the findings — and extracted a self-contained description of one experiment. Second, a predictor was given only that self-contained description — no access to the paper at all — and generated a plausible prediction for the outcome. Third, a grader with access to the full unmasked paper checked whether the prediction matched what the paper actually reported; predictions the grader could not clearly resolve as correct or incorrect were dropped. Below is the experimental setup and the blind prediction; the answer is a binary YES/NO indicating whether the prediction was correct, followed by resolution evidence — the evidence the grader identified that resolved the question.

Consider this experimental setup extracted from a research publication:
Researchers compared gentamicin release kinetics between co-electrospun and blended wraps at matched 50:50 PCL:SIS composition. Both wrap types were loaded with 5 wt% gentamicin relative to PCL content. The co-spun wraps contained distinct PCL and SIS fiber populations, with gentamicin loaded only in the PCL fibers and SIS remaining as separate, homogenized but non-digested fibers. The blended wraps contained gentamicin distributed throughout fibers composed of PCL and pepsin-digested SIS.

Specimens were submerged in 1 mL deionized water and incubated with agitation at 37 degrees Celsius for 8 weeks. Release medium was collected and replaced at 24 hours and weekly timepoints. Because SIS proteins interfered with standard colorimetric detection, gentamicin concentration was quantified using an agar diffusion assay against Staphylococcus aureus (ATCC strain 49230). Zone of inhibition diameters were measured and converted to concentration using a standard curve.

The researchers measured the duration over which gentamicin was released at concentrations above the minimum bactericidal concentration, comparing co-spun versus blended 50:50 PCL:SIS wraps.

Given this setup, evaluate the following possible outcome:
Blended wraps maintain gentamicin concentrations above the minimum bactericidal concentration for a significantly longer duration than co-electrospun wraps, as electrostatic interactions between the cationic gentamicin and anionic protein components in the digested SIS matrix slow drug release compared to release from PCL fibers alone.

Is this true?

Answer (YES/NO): NO